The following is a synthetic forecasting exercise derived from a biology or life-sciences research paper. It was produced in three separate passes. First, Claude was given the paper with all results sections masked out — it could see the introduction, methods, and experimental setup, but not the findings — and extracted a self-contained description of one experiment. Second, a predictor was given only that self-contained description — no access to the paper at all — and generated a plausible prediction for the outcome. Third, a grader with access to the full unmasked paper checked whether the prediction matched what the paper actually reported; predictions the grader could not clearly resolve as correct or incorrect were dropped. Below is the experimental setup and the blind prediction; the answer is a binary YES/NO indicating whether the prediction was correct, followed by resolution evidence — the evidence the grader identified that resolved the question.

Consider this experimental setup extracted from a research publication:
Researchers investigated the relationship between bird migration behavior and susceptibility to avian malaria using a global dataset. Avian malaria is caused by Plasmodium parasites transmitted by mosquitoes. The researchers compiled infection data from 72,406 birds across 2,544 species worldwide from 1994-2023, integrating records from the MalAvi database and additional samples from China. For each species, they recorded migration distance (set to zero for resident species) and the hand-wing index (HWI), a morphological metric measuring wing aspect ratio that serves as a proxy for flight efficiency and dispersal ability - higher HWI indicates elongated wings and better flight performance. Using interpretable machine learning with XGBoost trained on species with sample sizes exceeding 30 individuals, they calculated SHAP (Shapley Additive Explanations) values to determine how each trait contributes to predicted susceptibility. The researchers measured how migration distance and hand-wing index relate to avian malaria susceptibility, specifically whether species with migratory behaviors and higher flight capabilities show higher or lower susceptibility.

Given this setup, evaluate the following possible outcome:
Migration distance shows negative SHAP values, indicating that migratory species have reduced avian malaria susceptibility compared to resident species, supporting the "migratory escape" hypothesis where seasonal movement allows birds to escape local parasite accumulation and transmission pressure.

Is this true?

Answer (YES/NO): YES